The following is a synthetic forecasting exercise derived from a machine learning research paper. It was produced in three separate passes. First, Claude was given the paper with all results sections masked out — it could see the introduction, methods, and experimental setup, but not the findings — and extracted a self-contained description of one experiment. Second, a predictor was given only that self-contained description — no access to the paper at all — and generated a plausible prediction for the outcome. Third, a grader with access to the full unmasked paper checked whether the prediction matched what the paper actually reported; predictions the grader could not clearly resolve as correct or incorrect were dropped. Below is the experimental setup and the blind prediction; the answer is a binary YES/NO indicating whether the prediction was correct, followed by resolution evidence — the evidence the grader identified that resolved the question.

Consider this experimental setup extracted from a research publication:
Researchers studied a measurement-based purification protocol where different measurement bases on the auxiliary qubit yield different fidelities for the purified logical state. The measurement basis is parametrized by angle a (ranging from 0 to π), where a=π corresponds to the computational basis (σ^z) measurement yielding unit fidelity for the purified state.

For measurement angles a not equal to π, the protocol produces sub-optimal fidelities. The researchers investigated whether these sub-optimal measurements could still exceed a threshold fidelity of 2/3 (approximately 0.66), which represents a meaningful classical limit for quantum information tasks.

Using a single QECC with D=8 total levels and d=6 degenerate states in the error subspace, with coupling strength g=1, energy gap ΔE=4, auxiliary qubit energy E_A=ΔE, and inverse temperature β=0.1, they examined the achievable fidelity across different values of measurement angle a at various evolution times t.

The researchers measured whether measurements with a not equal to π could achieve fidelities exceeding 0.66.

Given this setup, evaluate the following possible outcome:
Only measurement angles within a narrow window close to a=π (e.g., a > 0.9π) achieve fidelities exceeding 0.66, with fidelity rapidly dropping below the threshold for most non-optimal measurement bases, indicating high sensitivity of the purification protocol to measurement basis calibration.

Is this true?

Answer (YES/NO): NO